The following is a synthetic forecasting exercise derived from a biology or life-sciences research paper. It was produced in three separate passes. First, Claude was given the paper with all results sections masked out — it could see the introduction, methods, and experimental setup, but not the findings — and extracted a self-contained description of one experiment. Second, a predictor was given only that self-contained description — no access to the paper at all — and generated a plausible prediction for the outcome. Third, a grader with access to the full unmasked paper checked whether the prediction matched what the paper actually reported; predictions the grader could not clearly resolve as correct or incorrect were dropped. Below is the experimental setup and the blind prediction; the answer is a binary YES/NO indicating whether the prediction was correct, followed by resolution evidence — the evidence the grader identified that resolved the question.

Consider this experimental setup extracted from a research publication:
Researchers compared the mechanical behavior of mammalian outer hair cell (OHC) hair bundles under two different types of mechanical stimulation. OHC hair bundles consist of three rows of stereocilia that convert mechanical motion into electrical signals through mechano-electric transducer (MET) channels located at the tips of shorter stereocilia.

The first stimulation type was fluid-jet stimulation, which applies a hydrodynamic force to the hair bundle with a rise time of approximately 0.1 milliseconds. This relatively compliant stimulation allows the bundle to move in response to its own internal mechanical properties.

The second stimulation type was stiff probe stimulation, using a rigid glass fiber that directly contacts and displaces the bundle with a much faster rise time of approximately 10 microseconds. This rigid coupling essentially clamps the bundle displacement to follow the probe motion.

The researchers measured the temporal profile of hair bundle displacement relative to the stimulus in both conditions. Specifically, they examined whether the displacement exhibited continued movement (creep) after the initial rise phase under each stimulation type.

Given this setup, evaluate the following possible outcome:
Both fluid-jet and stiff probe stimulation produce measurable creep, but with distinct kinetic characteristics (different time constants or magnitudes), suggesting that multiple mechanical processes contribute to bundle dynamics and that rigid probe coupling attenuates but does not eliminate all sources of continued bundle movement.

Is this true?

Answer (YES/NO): NO